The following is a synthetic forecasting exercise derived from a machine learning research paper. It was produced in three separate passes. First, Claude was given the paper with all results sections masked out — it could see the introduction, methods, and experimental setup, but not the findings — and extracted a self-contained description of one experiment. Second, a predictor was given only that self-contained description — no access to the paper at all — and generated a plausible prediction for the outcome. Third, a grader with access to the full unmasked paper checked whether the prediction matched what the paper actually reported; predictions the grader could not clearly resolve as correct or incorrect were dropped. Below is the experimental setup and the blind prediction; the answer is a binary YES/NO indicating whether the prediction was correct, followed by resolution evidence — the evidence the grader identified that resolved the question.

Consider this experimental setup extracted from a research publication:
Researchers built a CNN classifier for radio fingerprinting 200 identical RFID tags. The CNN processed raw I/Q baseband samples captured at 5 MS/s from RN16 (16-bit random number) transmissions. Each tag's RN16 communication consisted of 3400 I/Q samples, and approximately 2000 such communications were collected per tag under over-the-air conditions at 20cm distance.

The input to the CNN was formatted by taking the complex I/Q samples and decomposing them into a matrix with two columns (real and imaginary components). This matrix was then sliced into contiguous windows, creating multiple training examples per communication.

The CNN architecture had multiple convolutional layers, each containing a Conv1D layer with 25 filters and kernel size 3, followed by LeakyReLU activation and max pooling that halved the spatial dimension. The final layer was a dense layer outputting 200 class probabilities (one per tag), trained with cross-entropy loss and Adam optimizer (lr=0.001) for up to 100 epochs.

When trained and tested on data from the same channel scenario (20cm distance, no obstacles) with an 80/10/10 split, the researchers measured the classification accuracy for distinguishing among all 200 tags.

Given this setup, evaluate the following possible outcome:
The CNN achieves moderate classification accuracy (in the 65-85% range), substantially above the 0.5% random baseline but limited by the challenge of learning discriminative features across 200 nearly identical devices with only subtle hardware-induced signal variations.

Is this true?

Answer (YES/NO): NO